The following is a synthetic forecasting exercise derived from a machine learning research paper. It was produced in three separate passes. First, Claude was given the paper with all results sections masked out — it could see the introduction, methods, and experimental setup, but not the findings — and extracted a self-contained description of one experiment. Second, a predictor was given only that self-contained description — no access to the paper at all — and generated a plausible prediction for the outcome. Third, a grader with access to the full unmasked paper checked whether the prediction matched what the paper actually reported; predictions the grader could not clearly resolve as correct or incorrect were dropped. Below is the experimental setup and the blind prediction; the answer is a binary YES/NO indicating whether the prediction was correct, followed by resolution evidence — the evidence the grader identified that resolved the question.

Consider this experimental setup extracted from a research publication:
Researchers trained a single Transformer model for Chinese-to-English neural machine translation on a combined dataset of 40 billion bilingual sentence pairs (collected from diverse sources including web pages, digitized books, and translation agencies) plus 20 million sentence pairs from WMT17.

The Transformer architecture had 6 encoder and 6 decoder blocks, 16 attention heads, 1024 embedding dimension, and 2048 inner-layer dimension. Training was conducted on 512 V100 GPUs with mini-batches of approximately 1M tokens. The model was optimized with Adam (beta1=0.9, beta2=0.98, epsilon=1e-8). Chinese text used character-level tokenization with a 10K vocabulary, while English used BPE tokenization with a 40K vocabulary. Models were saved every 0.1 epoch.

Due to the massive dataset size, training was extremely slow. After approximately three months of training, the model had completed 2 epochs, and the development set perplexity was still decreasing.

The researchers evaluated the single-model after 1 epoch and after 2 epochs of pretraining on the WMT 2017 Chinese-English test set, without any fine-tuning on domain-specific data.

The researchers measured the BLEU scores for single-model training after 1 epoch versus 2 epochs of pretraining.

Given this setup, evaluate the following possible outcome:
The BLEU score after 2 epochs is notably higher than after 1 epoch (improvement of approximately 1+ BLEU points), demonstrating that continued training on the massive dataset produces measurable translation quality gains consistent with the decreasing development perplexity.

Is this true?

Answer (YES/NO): YES